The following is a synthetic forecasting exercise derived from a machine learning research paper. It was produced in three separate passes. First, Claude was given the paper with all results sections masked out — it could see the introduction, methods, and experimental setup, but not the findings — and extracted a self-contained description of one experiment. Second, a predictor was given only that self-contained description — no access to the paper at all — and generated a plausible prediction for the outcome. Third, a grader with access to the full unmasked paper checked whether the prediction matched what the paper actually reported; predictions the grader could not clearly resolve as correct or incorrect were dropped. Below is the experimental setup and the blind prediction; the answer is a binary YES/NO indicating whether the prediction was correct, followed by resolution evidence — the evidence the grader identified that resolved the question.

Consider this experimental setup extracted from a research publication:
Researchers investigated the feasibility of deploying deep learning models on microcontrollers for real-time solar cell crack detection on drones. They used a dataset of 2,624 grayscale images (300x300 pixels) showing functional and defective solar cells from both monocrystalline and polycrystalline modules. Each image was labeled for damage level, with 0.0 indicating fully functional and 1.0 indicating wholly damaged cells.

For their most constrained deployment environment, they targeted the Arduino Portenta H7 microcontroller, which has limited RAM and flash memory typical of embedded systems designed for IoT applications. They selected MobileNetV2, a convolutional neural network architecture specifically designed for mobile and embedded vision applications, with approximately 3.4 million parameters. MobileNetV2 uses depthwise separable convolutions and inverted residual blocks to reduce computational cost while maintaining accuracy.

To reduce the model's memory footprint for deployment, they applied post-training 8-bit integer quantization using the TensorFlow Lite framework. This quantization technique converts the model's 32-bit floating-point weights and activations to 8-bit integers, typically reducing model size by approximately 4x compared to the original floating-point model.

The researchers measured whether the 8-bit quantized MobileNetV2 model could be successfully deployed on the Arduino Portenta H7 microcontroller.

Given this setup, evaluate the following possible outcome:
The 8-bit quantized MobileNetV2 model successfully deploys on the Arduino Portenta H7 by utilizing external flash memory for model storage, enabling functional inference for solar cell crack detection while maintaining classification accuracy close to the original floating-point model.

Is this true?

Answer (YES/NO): NO